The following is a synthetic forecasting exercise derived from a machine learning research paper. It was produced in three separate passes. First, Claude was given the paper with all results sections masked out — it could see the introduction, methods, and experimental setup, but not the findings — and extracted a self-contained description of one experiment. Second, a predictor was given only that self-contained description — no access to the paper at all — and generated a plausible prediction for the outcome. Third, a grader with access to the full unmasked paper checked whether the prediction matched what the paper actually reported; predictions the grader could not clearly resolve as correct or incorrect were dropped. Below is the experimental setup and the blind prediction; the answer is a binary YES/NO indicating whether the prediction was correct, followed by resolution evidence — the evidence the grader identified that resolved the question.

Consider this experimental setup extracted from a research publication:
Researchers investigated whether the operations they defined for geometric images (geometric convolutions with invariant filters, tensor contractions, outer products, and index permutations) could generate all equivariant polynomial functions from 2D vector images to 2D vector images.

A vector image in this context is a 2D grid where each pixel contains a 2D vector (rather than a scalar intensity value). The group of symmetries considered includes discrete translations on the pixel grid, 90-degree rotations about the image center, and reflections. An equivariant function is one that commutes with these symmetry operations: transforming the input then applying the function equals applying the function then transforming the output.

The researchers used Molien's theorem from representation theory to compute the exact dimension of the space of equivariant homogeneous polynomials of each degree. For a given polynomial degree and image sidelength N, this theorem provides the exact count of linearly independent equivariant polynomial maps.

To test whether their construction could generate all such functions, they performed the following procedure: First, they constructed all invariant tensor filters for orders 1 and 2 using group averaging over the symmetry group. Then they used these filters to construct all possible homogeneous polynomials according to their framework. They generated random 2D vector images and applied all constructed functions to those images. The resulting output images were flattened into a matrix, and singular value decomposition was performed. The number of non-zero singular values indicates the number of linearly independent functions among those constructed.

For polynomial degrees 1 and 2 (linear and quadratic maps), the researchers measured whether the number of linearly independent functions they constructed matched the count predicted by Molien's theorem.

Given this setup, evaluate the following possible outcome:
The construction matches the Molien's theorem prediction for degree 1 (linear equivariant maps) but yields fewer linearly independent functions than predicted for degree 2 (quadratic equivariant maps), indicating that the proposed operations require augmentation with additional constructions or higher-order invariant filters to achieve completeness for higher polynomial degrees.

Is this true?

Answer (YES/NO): NO